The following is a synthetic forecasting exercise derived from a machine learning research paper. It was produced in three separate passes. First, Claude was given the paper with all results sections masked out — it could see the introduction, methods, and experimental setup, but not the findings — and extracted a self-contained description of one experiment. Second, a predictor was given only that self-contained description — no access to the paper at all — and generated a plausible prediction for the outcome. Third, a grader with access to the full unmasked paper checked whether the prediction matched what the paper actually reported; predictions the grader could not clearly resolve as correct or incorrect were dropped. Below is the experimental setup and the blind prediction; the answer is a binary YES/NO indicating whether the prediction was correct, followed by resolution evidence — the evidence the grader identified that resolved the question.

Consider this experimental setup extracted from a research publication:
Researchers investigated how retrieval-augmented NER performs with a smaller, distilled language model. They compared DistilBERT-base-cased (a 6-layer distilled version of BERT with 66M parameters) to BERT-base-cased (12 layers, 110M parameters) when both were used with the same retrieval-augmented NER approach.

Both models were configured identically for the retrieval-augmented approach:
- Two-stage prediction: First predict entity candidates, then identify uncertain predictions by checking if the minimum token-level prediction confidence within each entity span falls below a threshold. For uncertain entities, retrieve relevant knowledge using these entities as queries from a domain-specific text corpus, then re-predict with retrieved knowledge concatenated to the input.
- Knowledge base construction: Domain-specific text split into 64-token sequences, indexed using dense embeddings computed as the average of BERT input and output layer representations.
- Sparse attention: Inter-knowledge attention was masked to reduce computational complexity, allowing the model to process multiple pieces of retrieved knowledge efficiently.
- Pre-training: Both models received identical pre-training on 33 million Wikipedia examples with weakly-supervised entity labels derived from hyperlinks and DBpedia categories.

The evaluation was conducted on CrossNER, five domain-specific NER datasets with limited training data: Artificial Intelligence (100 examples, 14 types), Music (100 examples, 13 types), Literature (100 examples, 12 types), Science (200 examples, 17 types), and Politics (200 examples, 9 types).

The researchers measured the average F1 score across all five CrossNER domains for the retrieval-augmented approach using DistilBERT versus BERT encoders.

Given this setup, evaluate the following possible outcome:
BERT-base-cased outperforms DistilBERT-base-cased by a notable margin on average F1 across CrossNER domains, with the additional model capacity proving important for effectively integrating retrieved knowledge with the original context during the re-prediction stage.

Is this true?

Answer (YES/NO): YES